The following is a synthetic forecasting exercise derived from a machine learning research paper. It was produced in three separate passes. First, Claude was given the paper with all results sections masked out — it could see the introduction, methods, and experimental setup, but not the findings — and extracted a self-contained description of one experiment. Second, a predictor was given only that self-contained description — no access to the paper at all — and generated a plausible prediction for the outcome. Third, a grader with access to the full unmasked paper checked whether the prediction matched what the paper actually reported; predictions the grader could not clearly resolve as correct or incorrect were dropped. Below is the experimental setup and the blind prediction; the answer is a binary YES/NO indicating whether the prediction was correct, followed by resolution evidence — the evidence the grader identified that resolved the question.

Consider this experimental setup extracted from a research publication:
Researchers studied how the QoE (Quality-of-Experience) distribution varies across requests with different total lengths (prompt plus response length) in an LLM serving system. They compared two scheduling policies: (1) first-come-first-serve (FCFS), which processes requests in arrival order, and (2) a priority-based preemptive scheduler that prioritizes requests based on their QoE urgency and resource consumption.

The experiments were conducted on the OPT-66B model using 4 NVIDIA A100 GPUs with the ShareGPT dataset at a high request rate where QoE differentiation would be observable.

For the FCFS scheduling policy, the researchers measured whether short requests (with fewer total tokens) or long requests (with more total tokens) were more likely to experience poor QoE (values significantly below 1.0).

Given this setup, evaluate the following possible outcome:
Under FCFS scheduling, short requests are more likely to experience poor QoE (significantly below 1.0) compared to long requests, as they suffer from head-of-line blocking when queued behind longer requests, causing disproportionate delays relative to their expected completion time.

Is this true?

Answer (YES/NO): YES